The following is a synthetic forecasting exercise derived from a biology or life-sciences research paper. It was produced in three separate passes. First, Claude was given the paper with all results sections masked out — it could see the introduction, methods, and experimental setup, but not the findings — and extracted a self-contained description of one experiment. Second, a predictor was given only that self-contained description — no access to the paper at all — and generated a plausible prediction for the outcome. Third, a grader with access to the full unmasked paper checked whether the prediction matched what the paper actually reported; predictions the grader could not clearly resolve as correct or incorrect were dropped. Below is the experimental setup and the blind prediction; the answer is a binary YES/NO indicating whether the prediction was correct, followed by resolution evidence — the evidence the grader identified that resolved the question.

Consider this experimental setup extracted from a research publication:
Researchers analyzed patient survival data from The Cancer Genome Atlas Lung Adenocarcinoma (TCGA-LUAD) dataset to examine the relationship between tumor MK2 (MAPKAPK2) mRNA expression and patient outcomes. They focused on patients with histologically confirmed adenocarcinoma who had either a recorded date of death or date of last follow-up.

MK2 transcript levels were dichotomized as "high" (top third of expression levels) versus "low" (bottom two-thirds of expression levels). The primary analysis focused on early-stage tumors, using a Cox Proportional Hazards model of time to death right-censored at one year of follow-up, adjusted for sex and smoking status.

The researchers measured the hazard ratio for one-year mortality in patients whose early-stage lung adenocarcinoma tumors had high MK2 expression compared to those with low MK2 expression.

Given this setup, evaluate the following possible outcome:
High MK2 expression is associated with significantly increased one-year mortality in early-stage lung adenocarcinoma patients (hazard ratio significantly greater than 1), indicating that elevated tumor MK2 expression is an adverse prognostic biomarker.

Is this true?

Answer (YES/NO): NO